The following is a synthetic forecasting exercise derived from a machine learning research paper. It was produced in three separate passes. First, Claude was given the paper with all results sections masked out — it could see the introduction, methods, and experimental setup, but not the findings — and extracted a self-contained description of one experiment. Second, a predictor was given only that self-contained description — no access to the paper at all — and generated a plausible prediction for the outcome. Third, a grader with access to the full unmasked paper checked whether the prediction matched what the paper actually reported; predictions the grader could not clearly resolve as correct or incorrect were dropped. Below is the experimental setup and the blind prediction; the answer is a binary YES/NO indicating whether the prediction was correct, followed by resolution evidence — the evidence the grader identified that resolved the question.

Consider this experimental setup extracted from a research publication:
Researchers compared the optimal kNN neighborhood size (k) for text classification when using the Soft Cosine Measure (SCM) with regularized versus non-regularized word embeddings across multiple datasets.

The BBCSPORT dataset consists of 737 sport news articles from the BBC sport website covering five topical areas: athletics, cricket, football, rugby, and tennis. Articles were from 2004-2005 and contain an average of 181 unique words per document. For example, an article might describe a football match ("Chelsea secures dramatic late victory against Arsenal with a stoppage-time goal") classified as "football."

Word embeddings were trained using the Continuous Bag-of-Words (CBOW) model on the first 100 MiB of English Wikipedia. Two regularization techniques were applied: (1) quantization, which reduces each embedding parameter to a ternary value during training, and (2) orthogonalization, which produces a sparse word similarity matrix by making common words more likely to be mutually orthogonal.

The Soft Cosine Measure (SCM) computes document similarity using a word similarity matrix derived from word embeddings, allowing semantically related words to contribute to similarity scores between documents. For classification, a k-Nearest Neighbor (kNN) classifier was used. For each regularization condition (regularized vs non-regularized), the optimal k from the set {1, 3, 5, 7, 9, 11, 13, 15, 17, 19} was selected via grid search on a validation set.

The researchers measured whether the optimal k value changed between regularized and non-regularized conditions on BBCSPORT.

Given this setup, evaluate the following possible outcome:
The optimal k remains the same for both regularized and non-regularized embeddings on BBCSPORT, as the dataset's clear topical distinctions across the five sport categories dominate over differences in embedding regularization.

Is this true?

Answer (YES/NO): YES